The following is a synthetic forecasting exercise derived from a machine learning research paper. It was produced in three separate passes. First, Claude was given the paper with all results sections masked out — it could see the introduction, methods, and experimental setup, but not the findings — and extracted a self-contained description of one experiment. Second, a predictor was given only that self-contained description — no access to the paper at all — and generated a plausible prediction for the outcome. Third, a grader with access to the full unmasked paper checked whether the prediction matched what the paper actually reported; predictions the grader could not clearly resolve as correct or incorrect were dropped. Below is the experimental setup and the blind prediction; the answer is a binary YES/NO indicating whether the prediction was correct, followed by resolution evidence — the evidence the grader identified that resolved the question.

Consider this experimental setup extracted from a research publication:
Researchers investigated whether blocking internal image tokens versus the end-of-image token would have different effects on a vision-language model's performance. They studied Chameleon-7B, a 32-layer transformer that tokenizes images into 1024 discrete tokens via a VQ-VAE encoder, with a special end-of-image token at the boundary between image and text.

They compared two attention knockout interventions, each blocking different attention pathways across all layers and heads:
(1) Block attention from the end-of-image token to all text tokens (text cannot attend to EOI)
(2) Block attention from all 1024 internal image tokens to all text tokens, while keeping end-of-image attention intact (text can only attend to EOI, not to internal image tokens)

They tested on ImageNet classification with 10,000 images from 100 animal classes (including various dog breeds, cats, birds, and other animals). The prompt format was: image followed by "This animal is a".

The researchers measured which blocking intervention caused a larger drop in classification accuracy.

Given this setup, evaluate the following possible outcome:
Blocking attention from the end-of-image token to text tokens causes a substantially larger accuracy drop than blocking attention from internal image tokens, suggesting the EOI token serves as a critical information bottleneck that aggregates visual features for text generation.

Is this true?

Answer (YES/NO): YES